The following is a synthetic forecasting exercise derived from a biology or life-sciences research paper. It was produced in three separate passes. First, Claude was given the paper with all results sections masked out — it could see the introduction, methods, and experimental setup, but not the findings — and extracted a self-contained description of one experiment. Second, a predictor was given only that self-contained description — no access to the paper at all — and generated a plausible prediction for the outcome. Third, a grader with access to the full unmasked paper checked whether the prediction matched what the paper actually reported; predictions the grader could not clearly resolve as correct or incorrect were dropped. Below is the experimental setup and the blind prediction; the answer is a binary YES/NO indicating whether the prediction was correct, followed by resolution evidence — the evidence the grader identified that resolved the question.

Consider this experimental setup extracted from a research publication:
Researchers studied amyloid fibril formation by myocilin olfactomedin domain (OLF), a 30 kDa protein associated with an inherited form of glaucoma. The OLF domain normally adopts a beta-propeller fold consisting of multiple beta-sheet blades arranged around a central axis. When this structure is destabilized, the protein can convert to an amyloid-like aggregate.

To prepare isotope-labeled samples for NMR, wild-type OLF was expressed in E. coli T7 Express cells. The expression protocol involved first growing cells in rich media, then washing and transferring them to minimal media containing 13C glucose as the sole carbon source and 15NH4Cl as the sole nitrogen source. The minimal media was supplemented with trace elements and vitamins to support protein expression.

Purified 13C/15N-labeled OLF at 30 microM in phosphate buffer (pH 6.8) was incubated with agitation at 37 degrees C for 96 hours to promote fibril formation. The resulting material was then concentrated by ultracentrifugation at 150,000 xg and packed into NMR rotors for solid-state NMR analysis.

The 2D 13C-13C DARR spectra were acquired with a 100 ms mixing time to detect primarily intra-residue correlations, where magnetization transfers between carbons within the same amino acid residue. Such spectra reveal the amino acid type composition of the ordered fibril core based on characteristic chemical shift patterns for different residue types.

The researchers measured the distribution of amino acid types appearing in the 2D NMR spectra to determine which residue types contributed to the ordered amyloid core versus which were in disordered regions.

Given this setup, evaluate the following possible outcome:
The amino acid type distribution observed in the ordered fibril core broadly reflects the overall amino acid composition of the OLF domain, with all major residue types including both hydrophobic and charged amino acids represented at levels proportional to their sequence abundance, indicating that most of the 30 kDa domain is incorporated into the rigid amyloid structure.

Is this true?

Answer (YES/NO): NO